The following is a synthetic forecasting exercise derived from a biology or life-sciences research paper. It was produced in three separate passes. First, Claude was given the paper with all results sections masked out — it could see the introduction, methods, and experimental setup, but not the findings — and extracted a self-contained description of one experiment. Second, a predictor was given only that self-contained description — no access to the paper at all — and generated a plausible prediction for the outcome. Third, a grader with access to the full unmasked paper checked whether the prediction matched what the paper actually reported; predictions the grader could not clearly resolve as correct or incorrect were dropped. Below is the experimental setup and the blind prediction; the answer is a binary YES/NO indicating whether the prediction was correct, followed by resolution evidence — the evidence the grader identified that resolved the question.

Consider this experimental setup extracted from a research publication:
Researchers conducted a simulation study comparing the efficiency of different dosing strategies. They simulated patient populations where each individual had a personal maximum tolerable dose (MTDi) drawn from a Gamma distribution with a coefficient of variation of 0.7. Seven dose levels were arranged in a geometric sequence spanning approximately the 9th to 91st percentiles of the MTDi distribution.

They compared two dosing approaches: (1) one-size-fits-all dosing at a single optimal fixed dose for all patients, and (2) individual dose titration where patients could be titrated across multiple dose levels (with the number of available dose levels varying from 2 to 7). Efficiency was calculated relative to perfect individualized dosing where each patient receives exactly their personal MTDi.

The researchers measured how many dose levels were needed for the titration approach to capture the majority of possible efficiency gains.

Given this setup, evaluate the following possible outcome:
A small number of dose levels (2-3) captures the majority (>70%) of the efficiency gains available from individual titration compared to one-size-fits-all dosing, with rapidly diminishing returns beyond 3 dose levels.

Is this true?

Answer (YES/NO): NO